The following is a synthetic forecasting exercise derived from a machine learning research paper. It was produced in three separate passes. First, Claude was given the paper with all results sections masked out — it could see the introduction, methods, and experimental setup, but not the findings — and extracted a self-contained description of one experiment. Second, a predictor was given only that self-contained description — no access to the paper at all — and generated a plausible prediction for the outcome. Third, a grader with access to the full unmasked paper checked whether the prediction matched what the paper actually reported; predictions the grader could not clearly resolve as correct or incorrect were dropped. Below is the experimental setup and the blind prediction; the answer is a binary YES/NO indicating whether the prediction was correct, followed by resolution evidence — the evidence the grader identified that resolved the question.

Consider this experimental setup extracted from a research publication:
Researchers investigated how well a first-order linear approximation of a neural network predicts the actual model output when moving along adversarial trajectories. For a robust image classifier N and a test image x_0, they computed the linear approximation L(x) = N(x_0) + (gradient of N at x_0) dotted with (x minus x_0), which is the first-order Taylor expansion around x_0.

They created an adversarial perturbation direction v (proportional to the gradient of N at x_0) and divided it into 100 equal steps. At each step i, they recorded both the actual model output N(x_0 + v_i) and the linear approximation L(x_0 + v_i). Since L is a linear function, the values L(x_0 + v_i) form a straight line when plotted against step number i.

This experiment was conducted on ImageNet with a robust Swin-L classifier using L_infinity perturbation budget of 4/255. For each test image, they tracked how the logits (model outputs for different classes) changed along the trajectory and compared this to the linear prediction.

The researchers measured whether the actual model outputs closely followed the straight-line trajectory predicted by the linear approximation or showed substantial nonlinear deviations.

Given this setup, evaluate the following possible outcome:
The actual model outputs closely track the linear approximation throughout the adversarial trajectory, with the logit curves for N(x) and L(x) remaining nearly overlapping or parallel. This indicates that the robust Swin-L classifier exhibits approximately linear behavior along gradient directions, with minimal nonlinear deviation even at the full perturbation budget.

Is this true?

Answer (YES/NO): YES